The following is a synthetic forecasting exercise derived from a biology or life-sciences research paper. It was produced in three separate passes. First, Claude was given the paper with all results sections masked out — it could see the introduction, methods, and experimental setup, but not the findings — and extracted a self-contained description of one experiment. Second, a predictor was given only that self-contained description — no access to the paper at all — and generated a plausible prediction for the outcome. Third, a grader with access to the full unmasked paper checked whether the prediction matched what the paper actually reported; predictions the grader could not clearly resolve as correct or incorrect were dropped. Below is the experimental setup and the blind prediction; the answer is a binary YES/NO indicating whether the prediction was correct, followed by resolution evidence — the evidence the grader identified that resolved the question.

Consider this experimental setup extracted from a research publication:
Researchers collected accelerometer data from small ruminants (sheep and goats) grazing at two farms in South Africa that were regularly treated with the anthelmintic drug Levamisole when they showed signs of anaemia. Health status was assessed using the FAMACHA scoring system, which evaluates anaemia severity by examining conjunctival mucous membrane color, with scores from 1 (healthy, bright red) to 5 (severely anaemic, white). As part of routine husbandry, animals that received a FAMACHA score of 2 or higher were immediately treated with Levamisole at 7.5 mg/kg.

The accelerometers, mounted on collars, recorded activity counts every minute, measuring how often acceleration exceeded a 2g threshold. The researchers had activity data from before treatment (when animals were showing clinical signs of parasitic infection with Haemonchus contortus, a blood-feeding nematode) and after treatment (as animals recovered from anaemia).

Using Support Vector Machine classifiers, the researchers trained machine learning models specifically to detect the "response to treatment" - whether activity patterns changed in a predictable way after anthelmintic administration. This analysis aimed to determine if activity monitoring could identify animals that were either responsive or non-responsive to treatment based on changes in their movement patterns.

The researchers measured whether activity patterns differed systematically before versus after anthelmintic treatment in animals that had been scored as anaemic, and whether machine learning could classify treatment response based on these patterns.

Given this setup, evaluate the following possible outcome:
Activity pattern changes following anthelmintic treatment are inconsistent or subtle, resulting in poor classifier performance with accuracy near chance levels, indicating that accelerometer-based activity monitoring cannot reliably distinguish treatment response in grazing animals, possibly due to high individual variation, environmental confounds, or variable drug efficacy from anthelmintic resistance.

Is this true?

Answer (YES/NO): NO